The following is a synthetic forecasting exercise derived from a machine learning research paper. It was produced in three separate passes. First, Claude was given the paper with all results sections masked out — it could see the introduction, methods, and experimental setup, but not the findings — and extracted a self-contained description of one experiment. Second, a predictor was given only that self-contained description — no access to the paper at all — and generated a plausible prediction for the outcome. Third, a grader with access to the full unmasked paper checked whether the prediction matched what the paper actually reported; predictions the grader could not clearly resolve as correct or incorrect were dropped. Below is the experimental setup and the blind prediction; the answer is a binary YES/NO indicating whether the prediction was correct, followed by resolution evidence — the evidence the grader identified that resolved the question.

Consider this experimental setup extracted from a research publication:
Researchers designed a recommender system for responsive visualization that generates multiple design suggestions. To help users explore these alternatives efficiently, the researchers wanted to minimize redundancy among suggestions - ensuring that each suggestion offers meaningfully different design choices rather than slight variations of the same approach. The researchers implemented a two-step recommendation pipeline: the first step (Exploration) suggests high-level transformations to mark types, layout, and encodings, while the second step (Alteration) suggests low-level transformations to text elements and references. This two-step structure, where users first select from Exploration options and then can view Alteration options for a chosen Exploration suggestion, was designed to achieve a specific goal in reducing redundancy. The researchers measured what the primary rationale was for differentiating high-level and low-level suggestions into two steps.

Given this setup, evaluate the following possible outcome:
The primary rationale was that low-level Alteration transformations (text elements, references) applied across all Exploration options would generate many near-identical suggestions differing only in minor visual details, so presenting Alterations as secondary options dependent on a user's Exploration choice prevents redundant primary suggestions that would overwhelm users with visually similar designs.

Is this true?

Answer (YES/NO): YES